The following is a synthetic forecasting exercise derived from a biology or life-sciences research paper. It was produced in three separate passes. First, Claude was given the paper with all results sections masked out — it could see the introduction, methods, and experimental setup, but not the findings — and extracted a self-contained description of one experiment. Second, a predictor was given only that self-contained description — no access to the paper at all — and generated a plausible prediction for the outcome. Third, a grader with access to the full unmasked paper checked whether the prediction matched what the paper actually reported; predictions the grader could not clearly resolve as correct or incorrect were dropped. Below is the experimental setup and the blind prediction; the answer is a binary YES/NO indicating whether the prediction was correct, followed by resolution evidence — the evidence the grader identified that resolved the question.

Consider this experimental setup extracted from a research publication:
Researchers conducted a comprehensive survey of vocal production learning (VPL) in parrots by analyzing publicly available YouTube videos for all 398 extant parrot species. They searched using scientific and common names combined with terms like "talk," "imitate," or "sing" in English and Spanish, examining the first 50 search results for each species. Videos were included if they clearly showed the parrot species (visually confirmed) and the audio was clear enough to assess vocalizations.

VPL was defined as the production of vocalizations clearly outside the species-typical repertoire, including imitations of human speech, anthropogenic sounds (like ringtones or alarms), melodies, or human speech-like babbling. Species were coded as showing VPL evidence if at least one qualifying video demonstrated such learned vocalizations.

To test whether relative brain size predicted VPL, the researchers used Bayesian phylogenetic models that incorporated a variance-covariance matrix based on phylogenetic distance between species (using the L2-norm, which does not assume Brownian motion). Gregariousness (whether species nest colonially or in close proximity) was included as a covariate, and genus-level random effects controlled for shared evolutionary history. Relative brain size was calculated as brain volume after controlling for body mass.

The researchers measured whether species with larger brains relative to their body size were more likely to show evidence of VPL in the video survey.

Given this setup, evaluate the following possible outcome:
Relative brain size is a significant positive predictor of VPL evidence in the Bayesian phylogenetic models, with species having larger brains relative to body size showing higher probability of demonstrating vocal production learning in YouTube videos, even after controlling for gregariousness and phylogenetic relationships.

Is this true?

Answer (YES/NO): NO